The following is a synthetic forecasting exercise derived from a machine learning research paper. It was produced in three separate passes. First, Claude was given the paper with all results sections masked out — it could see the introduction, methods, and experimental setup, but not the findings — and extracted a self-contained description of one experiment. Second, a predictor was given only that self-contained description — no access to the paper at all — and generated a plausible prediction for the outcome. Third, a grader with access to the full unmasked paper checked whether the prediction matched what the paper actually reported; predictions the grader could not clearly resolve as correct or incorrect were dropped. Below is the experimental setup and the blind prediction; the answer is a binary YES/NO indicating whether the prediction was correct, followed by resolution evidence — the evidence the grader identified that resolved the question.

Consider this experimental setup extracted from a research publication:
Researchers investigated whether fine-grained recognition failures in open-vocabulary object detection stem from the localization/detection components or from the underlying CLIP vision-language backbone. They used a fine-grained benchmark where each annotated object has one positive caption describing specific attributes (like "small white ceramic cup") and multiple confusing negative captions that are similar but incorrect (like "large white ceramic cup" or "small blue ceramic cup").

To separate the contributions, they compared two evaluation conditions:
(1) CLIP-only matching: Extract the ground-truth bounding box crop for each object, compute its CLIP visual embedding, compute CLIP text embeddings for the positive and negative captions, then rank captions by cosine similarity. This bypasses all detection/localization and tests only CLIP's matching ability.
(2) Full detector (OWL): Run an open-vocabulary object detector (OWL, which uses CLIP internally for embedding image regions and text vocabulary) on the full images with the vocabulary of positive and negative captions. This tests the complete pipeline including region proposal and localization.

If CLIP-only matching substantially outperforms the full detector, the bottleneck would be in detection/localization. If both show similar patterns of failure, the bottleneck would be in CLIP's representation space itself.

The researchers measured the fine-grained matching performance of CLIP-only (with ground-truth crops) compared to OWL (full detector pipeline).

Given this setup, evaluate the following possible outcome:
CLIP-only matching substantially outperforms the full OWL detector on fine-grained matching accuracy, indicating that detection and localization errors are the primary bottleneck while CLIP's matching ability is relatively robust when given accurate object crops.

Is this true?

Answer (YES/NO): NO